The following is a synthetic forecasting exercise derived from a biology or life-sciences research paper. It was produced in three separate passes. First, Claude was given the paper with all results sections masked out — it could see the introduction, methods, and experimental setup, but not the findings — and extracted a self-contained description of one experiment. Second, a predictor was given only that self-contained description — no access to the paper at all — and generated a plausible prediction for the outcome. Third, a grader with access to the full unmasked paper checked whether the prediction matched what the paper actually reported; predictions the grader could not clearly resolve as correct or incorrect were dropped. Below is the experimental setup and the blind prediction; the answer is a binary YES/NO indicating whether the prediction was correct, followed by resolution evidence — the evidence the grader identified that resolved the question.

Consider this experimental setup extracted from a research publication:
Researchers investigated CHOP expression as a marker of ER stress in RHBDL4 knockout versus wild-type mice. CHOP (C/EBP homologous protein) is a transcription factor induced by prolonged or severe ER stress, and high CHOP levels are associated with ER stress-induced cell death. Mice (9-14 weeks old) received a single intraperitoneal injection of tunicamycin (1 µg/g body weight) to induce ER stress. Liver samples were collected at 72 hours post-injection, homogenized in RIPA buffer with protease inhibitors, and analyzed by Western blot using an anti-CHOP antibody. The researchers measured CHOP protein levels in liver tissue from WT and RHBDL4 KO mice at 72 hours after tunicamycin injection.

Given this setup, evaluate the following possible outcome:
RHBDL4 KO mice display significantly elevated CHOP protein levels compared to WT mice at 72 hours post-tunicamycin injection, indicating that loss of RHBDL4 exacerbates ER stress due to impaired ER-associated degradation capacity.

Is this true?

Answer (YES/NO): NO